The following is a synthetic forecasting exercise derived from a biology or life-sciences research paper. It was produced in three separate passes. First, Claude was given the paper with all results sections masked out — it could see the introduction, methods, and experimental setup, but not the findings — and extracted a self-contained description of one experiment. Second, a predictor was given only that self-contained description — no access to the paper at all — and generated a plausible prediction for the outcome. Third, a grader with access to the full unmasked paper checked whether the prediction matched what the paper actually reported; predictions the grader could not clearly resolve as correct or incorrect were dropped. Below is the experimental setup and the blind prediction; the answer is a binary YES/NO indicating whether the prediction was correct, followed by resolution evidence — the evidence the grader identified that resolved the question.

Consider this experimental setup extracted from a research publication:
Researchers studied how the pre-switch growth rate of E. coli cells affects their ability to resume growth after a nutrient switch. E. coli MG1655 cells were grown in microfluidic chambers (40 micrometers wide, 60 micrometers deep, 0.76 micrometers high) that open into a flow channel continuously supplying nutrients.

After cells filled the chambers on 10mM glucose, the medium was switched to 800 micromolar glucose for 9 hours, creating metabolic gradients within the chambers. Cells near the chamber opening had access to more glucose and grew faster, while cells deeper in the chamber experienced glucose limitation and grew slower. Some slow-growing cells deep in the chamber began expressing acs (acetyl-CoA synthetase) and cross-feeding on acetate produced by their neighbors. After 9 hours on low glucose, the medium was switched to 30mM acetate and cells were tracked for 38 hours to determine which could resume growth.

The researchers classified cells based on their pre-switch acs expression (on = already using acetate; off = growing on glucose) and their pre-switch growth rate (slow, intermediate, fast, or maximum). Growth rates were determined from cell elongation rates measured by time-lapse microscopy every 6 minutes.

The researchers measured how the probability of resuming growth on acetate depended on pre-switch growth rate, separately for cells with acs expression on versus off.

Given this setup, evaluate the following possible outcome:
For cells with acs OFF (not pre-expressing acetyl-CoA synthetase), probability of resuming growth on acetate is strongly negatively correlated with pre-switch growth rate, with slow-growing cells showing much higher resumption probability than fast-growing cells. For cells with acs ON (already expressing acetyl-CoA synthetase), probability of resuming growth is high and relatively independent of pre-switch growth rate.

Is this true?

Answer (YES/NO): NO